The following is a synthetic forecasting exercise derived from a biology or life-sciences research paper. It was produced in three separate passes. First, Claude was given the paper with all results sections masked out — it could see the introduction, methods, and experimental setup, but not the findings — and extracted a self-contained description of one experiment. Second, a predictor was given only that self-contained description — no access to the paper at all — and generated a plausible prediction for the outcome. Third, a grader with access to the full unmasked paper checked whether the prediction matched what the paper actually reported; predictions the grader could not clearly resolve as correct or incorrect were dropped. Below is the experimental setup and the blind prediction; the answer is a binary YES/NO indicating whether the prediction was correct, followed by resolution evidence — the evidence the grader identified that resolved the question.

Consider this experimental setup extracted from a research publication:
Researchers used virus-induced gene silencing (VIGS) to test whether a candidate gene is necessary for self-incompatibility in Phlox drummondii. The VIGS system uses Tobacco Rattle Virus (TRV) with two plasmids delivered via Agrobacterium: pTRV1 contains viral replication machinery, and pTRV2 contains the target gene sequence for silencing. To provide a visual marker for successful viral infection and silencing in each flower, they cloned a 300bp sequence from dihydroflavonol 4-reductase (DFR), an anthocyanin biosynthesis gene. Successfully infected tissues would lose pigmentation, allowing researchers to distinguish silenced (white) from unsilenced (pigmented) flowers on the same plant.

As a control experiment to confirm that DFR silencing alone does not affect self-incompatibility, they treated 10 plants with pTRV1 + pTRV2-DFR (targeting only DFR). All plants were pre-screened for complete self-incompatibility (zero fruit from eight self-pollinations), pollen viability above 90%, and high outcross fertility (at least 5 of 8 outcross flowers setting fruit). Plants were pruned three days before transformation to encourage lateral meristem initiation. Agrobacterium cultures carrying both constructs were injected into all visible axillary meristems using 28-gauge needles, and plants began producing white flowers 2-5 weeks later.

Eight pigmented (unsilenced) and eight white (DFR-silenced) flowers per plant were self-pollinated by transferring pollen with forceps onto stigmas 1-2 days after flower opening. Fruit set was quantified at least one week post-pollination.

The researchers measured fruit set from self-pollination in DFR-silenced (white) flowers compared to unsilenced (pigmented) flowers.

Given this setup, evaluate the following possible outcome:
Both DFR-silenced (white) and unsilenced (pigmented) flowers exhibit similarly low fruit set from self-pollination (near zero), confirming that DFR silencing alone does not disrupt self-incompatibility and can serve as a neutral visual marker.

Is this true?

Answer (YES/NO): YES